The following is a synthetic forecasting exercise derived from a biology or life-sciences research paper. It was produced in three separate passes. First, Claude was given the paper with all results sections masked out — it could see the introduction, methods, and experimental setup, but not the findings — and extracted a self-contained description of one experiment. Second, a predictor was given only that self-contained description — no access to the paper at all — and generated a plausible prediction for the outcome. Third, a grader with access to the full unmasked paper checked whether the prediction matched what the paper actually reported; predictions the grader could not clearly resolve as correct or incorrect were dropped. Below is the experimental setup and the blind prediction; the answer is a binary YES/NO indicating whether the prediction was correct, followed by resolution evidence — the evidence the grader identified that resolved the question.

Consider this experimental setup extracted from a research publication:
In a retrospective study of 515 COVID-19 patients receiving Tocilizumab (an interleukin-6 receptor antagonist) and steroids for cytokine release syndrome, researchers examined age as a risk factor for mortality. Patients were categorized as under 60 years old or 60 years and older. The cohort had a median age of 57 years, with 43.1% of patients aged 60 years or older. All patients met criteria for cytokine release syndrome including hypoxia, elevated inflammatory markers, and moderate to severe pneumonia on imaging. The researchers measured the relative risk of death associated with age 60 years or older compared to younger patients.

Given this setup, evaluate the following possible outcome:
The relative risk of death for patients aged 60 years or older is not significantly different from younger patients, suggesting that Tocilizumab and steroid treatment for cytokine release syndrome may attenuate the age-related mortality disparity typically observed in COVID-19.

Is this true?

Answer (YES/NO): NO